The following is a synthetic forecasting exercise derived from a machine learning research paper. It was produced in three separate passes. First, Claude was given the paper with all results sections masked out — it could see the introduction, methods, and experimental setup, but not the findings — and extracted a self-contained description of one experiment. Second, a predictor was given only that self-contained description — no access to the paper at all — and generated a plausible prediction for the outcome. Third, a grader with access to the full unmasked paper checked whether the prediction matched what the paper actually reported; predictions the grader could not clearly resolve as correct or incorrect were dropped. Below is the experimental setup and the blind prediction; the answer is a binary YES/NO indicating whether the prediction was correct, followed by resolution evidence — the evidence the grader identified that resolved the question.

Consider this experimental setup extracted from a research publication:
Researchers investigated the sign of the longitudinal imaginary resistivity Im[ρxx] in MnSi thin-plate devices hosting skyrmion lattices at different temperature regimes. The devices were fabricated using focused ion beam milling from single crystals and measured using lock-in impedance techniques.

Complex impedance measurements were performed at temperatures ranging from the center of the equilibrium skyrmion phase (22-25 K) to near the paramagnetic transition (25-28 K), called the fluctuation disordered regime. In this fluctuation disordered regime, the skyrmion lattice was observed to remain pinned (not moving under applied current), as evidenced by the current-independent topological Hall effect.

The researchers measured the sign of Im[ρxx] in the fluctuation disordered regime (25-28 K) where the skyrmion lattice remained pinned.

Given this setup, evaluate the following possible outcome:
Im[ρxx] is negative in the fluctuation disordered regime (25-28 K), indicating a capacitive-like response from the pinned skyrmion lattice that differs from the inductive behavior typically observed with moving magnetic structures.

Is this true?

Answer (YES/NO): NO